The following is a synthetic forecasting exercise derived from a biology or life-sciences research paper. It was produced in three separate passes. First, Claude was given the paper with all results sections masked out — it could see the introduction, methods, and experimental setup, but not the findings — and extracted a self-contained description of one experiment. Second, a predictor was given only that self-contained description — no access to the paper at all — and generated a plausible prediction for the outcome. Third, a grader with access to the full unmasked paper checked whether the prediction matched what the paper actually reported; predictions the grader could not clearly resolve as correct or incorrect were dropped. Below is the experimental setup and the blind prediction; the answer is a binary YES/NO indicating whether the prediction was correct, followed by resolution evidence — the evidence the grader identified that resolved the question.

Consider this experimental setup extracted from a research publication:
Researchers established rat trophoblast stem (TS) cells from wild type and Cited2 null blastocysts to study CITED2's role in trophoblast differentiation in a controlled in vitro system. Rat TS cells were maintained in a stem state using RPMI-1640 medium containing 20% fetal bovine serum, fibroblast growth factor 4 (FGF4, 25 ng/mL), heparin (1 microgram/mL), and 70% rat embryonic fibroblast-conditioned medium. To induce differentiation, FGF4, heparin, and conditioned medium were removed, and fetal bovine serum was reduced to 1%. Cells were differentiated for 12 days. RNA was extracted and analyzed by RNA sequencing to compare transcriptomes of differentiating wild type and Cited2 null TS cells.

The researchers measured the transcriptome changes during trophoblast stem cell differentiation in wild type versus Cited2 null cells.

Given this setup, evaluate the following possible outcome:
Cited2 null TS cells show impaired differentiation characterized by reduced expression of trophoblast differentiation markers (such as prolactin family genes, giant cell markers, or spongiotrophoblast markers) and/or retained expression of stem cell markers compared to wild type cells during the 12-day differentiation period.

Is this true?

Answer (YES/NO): NO